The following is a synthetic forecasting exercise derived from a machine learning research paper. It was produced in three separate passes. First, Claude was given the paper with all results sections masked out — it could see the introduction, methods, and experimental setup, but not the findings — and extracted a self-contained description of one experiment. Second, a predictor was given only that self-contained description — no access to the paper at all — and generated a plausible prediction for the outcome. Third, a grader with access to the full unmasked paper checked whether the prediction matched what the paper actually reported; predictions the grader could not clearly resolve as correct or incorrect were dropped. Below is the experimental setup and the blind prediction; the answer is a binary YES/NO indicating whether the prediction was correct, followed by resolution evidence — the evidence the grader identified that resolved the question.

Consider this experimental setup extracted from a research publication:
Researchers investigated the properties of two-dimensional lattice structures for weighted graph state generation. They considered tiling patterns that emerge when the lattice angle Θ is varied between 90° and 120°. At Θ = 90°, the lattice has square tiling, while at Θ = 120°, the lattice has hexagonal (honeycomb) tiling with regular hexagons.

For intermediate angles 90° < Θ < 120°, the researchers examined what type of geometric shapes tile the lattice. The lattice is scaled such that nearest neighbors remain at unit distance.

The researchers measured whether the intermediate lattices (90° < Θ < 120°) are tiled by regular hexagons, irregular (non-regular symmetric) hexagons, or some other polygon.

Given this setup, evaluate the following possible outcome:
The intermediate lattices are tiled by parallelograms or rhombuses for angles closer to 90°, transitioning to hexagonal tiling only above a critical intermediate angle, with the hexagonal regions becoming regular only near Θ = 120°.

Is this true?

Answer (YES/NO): NO